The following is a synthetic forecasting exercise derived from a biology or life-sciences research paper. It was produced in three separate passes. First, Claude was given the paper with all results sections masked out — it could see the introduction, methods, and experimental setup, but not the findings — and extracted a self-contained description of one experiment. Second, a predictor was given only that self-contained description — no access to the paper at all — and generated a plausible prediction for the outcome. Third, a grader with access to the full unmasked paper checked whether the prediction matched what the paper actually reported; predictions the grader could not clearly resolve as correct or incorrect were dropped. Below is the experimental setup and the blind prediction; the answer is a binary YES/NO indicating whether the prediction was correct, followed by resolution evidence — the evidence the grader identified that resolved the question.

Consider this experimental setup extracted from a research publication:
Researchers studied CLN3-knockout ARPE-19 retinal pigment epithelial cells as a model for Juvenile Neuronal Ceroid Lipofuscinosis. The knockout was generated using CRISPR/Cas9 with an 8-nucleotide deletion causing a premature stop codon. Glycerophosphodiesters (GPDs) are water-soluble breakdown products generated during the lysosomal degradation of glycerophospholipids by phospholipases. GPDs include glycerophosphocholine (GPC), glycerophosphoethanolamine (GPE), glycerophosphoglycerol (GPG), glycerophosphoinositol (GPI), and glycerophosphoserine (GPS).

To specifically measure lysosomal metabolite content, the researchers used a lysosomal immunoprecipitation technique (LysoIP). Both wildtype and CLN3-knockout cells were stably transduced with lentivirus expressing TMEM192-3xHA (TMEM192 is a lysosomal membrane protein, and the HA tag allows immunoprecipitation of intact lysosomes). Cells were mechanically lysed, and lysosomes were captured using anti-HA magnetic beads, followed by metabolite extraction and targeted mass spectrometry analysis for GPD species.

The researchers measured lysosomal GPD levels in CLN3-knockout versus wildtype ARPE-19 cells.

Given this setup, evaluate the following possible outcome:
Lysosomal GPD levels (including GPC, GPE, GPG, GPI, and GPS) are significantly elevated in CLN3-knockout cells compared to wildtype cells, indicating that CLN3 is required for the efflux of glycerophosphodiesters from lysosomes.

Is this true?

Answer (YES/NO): YES